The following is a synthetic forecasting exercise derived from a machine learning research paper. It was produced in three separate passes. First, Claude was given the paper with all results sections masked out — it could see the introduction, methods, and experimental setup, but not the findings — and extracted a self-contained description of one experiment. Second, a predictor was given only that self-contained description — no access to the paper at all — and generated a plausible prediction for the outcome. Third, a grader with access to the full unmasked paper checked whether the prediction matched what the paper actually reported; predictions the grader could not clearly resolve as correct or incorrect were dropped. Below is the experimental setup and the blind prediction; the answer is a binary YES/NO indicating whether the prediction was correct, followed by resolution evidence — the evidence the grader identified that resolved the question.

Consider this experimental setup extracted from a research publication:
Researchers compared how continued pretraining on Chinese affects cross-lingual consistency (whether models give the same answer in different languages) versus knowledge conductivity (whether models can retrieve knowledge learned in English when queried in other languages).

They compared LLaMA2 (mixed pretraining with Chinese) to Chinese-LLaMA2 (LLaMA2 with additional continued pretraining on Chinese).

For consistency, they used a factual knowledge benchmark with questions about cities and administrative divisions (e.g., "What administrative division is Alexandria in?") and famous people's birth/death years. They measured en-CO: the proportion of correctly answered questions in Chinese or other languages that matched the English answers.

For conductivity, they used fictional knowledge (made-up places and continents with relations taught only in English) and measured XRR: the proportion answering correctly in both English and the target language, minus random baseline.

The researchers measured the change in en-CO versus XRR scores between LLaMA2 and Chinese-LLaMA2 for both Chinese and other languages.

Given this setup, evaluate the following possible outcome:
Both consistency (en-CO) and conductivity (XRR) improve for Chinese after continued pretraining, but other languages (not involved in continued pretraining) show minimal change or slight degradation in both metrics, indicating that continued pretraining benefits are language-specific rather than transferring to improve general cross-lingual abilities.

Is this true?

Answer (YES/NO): NO